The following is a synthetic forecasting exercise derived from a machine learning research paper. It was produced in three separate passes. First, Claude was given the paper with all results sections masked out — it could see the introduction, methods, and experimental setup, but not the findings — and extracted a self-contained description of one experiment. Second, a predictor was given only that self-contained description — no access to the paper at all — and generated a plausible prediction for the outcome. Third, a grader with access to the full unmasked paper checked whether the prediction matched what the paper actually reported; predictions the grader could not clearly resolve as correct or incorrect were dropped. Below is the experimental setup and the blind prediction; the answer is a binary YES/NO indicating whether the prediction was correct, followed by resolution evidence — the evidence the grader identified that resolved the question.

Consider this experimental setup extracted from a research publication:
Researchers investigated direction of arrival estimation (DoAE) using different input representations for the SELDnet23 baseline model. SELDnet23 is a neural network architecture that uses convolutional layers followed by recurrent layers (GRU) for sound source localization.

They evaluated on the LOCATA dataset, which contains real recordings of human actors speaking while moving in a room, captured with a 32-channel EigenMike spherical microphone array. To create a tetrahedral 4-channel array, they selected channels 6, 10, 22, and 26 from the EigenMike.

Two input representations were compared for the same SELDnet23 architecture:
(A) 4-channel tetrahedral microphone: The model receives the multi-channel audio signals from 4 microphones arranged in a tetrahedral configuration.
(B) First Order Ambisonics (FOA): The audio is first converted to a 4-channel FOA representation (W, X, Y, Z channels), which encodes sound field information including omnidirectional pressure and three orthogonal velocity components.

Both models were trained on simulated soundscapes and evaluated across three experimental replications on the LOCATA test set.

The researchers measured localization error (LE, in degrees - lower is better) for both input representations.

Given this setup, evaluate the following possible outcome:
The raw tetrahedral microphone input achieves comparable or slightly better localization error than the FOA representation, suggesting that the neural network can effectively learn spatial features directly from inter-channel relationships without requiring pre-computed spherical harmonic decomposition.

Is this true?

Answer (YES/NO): NO